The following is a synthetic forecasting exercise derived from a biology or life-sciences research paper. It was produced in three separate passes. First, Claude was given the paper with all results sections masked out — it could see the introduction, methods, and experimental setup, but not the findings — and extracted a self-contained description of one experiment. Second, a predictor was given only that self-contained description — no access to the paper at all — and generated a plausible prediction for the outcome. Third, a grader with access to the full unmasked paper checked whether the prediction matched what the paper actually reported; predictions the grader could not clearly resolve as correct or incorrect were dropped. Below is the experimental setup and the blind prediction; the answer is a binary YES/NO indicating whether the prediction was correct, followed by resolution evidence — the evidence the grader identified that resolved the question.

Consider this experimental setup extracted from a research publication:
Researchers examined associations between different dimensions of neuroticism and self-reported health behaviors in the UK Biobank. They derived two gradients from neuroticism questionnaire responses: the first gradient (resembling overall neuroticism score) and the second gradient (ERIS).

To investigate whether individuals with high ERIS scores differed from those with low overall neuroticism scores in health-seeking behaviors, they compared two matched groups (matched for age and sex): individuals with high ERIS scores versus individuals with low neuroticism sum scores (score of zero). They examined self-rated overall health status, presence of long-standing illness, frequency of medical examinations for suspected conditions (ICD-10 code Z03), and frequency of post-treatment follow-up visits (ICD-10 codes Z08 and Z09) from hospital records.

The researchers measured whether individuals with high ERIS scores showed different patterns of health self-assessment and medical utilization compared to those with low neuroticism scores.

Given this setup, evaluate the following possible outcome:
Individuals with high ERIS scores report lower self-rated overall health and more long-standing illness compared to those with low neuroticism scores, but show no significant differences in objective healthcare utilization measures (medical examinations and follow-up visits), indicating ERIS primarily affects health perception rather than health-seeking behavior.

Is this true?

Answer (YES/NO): NO